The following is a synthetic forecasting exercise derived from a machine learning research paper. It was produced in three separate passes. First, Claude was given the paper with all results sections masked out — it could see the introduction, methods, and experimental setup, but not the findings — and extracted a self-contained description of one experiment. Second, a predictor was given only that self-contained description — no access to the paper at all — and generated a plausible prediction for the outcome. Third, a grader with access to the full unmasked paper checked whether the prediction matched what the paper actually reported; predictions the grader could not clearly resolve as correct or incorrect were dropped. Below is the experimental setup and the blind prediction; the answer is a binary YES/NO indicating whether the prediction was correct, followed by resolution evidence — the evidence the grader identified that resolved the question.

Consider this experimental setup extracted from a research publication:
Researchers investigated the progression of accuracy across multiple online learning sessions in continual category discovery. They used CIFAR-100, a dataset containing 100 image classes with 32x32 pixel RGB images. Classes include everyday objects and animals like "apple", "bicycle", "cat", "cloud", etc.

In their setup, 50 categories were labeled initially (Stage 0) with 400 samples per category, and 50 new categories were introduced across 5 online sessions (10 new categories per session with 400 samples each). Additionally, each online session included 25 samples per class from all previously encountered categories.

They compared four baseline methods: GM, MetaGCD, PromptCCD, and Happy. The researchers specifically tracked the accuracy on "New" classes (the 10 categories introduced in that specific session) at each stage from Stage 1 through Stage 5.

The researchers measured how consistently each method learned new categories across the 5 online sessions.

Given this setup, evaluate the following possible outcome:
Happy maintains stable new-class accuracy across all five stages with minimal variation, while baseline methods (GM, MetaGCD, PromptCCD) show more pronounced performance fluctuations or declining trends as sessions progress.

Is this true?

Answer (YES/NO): NO